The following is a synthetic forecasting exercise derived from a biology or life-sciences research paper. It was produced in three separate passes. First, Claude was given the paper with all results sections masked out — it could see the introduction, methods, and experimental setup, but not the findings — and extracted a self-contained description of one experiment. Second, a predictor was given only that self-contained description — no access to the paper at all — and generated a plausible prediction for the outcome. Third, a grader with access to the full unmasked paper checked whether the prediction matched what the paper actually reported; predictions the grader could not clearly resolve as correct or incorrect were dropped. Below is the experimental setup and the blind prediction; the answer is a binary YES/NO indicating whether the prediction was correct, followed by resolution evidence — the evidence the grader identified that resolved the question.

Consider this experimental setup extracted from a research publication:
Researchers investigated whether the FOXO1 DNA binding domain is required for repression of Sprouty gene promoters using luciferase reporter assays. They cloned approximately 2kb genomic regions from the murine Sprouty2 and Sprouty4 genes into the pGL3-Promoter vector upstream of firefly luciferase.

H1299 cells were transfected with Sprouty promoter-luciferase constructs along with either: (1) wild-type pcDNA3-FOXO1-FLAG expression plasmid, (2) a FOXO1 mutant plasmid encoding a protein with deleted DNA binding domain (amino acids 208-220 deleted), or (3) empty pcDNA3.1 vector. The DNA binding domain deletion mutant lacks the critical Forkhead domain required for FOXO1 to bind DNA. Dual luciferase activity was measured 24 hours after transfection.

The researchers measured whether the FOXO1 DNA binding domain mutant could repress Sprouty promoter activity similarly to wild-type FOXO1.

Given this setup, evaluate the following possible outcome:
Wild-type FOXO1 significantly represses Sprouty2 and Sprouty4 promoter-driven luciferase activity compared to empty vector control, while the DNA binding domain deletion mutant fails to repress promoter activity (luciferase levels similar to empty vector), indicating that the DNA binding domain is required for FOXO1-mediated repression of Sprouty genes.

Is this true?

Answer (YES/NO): YES